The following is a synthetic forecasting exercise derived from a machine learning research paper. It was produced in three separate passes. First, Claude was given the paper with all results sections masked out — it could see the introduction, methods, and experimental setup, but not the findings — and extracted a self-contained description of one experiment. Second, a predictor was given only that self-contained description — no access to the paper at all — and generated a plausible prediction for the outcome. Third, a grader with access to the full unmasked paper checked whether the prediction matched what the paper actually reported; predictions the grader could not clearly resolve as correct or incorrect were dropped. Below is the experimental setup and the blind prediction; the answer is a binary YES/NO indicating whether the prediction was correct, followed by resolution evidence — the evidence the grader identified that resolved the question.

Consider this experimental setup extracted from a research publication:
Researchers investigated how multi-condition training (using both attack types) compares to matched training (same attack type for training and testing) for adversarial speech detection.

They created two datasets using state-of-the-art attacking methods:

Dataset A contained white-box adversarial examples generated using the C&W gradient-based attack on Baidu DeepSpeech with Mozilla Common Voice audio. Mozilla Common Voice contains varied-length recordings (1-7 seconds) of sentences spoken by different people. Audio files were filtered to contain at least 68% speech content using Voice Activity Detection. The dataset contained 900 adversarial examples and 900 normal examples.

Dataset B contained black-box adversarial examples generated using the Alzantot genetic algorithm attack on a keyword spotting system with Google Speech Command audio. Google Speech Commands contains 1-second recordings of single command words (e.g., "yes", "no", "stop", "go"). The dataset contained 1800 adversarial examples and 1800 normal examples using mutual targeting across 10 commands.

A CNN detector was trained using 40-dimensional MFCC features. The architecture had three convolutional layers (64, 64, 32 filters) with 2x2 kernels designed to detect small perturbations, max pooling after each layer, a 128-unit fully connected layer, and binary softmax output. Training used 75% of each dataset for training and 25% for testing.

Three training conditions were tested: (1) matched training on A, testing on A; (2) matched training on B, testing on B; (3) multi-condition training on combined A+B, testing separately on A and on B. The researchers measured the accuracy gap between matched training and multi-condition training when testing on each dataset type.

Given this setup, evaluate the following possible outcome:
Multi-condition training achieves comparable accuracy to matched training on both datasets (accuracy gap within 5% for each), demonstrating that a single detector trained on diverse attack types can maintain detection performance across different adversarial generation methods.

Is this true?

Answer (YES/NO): YES